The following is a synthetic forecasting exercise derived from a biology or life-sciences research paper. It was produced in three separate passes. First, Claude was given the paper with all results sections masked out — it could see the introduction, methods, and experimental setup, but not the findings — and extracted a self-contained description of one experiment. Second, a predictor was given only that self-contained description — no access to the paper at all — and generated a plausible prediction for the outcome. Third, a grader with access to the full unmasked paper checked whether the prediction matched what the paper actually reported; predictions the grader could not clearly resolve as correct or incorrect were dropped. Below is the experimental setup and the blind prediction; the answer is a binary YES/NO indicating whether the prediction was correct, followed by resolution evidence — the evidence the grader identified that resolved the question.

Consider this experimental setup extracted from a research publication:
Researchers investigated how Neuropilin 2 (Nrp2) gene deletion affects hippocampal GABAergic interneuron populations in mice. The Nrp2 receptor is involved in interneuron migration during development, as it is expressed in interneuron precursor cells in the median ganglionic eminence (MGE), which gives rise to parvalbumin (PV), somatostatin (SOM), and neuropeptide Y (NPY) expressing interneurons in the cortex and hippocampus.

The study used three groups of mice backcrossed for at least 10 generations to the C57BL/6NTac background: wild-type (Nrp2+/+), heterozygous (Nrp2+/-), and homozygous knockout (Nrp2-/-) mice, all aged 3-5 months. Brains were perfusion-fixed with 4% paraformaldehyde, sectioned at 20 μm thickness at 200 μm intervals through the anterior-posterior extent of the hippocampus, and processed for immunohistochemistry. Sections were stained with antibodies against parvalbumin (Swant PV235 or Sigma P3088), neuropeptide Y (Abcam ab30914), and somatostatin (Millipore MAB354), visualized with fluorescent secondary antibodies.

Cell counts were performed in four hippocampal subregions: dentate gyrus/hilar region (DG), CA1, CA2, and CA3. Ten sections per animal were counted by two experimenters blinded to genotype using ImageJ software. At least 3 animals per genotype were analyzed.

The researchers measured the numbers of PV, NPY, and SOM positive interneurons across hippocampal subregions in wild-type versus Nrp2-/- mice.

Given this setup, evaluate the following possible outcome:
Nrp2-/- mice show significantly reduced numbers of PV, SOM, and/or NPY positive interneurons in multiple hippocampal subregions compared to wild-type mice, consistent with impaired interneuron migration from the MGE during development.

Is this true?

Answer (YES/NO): YES